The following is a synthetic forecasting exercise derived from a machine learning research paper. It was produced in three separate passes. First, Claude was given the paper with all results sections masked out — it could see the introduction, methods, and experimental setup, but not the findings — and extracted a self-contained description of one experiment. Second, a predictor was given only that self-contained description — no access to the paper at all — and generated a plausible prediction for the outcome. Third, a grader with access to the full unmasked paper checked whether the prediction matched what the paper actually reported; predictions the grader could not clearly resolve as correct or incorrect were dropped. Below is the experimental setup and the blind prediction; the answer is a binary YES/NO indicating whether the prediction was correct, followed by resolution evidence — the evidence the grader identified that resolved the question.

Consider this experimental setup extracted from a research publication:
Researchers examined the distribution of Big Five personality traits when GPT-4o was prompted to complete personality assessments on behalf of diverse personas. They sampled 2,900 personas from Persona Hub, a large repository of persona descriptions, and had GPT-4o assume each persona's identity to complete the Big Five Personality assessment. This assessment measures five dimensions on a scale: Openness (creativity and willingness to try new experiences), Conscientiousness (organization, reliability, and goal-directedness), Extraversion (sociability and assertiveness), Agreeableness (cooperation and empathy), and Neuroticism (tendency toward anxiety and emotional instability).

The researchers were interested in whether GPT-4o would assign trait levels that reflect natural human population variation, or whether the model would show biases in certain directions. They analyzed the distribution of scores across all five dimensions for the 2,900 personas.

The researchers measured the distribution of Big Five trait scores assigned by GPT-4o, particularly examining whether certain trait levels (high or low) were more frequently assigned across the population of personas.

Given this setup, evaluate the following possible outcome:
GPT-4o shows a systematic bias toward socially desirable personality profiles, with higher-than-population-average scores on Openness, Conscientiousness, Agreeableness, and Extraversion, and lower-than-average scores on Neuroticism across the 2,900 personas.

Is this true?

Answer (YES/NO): NO